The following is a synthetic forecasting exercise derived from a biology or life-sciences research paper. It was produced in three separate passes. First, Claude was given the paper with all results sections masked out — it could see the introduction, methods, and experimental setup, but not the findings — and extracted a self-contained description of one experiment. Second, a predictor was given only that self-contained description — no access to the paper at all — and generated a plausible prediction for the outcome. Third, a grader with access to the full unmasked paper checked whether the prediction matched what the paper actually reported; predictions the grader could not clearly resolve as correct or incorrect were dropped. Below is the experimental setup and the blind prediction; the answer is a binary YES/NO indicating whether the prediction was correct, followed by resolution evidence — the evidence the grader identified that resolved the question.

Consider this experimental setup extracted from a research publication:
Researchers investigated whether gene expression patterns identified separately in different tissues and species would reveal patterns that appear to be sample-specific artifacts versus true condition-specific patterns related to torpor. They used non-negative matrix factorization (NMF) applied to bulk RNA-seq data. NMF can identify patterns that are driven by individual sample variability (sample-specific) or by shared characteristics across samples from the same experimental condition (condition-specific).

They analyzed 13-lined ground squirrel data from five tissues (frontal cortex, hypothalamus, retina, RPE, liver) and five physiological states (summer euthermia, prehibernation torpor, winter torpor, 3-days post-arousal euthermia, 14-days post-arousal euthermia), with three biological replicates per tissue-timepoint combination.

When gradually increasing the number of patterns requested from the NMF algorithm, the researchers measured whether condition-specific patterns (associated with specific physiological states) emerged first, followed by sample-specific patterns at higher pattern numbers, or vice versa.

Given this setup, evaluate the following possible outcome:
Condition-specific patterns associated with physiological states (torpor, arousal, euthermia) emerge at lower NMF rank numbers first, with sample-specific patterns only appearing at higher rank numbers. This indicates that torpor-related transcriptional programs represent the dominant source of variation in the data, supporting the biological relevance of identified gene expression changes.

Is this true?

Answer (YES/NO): YES